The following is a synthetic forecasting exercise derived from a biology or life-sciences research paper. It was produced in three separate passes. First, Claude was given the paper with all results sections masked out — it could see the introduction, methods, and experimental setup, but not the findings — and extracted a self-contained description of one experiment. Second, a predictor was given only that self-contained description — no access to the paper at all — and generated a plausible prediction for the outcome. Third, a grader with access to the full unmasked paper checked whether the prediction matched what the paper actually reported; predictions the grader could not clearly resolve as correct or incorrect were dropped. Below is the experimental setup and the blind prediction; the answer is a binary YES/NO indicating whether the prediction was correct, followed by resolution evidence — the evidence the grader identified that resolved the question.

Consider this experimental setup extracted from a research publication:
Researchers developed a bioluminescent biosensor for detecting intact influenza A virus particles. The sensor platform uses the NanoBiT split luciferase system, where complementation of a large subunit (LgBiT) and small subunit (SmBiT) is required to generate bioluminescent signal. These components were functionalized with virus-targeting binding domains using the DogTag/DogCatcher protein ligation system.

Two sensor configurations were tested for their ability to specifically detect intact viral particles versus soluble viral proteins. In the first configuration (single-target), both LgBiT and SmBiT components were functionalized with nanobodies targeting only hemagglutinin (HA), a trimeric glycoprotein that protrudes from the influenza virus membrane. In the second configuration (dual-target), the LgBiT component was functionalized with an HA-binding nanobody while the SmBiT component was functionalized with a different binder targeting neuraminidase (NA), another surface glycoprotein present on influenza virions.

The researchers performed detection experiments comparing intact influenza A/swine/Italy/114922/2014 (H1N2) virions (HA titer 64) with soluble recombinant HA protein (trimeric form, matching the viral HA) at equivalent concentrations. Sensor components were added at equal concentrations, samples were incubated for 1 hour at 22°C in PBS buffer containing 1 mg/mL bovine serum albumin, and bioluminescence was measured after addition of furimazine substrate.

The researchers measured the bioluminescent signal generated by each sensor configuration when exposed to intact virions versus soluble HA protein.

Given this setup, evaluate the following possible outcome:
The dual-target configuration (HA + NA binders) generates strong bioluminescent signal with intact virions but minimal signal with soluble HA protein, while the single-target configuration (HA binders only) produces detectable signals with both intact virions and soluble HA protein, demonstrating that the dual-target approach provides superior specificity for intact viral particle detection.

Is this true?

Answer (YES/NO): YES